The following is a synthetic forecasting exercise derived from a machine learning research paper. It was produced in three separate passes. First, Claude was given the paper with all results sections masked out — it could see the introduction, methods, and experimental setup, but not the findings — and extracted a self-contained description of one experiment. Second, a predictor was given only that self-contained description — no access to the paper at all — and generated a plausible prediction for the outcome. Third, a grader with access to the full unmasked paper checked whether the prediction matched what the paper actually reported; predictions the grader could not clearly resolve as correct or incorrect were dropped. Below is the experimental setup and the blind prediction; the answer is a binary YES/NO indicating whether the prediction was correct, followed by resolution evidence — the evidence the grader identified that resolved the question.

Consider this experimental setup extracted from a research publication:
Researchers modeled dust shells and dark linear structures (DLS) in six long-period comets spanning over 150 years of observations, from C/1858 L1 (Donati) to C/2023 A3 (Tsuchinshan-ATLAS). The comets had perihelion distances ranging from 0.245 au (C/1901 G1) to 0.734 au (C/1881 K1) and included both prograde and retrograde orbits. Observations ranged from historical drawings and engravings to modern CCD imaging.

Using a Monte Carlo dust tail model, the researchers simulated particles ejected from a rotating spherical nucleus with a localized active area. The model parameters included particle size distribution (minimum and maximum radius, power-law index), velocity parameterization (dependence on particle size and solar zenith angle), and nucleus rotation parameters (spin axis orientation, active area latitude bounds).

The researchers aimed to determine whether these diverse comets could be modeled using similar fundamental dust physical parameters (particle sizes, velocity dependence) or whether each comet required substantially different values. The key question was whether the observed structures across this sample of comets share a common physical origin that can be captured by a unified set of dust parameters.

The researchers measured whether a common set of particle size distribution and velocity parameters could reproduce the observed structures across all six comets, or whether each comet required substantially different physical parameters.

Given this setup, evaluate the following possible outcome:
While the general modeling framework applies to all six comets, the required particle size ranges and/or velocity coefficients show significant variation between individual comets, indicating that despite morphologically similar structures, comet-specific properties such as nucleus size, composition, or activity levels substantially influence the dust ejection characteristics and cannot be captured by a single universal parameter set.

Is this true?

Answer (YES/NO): NO